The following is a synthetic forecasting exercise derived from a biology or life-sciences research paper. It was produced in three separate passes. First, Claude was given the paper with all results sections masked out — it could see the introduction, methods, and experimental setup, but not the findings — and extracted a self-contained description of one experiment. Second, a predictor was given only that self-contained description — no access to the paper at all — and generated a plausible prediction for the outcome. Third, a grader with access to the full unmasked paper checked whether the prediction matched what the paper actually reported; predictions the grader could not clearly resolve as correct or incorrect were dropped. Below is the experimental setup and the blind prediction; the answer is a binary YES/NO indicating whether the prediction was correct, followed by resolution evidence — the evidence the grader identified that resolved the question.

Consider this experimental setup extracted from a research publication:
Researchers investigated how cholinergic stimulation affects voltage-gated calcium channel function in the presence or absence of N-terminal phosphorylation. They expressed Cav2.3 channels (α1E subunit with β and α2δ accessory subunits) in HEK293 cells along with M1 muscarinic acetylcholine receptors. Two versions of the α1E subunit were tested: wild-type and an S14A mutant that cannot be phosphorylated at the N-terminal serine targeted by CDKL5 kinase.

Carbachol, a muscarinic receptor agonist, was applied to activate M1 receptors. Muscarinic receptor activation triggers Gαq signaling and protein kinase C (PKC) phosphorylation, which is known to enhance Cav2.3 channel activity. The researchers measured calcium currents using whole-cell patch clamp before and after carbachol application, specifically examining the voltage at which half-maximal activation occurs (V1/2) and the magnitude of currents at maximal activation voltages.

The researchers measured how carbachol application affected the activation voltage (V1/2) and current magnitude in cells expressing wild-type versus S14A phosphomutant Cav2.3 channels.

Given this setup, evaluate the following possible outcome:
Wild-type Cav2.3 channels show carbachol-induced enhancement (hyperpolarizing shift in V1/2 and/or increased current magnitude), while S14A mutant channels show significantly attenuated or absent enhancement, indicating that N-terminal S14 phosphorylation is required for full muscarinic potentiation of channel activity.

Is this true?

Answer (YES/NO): NO